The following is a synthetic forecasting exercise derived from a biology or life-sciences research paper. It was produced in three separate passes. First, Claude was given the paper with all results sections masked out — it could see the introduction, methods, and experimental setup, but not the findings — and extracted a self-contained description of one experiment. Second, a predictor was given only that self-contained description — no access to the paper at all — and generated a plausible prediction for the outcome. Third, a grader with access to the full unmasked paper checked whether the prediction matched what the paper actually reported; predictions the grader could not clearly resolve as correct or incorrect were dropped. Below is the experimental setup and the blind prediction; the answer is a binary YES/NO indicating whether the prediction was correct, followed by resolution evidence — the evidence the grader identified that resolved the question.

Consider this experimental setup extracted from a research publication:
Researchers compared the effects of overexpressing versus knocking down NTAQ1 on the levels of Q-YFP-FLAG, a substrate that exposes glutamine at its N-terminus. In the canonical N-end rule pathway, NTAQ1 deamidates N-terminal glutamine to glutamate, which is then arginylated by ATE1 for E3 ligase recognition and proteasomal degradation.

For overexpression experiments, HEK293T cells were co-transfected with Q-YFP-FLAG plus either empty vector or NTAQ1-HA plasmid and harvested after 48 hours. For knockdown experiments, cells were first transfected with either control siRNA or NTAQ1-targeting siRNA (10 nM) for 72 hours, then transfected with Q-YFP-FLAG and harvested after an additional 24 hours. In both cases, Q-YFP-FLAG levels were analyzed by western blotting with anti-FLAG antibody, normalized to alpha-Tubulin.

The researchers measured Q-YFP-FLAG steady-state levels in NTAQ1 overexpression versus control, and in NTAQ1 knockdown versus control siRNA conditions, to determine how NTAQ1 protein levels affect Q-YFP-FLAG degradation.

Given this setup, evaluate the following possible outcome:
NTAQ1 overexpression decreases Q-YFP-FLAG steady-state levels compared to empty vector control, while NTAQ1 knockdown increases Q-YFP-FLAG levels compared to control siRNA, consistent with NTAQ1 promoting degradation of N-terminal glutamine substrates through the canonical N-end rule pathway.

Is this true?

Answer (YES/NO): NO